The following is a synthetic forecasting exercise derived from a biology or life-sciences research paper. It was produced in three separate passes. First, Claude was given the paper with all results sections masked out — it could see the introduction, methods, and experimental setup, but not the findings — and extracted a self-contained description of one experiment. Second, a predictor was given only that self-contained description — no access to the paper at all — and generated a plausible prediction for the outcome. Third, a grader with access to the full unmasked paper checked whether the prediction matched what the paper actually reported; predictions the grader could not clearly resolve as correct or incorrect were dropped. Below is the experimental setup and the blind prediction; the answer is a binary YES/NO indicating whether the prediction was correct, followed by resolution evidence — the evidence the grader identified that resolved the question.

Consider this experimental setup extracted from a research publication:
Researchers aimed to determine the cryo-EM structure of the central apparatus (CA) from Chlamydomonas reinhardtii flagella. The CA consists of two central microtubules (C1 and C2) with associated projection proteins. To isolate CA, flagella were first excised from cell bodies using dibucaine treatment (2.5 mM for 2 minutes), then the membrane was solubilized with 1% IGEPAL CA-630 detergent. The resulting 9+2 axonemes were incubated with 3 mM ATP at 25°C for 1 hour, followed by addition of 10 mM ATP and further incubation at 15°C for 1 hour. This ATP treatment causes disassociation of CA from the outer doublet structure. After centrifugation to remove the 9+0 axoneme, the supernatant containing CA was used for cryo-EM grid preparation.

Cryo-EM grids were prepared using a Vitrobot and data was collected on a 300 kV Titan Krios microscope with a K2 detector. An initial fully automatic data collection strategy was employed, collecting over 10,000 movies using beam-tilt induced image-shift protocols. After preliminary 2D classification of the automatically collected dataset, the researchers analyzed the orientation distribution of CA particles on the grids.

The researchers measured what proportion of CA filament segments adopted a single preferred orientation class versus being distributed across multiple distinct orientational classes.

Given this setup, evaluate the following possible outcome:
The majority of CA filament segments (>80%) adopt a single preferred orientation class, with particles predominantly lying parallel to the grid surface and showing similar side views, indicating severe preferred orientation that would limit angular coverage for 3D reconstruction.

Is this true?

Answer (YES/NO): YES